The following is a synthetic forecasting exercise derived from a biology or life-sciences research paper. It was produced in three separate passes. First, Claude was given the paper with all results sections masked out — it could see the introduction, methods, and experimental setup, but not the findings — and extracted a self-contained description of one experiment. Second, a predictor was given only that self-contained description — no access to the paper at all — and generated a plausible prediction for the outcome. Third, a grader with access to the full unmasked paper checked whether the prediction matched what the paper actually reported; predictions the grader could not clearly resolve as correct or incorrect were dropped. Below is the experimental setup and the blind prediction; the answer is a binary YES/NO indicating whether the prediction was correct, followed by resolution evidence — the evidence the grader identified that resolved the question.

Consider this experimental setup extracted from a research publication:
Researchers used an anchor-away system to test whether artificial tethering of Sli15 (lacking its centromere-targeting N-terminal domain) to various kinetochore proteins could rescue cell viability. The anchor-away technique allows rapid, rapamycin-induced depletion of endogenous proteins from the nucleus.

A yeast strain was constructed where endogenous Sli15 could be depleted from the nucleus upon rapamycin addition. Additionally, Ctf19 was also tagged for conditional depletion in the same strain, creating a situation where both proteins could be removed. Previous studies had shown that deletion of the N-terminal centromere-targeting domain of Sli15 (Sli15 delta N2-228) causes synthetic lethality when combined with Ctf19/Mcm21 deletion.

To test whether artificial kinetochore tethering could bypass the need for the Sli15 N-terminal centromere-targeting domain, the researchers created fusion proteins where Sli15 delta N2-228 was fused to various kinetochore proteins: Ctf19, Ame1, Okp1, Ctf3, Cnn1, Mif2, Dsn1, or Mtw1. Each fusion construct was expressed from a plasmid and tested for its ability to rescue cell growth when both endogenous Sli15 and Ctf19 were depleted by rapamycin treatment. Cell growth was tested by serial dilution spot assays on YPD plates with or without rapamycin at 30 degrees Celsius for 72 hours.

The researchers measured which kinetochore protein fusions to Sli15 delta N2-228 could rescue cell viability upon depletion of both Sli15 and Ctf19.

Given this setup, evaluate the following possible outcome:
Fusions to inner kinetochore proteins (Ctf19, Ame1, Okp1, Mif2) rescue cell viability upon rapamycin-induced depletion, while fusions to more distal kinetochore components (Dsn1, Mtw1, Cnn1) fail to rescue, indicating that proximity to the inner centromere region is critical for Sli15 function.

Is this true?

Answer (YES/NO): NO